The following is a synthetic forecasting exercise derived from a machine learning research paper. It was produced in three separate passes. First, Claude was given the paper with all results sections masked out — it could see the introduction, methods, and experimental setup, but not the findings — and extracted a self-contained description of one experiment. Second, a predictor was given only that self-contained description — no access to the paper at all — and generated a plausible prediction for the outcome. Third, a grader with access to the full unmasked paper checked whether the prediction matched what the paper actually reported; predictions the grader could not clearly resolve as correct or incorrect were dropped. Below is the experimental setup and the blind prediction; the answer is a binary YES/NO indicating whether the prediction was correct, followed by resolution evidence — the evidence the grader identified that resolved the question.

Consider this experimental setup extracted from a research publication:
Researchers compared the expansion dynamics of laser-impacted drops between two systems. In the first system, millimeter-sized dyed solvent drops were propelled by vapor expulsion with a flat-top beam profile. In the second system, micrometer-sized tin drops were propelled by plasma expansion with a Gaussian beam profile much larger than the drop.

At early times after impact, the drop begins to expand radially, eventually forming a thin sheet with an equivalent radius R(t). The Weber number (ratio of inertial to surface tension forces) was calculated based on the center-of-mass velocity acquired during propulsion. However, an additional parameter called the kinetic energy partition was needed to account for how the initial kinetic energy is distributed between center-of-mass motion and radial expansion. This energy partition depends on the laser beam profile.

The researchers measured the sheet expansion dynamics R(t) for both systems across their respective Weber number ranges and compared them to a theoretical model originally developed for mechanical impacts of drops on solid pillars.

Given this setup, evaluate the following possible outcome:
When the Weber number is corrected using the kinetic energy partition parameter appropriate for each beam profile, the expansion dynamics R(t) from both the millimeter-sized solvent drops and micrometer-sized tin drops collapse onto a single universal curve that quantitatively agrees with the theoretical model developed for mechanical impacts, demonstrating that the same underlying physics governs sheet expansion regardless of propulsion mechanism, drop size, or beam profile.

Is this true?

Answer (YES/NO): YES